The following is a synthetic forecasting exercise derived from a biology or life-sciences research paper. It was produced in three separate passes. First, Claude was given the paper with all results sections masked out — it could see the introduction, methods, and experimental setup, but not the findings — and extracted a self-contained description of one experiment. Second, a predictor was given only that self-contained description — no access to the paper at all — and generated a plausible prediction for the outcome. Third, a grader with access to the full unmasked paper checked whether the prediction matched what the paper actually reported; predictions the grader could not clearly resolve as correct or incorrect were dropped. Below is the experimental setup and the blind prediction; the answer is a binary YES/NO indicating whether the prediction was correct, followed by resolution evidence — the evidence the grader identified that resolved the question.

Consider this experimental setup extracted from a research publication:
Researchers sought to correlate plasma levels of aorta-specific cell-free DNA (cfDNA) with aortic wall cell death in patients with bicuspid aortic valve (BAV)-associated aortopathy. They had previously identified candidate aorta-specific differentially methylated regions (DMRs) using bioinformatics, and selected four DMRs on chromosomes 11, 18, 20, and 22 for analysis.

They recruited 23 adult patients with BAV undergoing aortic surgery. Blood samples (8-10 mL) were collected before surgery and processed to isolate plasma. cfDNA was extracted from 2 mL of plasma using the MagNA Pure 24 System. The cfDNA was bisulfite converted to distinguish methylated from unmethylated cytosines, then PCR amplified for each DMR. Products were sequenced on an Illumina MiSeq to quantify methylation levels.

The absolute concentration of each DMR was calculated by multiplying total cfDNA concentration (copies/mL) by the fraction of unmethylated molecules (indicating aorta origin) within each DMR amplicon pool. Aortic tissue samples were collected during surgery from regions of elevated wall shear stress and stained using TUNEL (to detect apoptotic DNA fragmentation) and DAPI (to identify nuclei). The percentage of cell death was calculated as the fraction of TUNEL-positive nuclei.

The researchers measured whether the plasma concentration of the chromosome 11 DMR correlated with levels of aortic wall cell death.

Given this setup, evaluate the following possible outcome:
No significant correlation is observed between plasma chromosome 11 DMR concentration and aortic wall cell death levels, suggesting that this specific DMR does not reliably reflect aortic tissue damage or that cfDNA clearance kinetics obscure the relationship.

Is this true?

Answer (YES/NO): NO